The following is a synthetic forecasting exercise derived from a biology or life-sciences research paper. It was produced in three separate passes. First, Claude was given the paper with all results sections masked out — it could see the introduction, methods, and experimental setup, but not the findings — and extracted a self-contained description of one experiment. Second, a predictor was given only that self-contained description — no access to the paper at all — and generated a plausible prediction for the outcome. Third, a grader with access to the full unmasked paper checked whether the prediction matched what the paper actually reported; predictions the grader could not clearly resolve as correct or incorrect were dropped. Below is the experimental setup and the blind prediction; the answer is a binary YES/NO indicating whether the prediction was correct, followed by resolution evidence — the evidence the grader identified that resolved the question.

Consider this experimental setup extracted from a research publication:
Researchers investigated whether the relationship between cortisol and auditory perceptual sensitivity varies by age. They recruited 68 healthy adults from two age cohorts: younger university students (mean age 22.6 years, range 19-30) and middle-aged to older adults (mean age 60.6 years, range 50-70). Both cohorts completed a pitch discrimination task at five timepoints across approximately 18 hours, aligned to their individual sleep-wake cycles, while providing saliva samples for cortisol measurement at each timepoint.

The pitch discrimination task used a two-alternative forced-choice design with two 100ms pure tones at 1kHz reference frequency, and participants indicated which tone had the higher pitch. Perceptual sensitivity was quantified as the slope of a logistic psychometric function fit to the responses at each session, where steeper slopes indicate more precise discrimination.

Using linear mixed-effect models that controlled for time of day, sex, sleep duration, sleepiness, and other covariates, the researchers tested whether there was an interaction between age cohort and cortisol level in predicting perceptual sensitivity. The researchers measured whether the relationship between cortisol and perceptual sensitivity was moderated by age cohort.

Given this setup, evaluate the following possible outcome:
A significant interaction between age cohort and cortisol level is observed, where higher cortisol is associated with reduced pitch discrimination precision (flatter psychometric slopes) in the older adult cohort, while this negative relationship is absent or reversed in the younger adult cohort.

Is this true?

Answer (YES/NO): NO